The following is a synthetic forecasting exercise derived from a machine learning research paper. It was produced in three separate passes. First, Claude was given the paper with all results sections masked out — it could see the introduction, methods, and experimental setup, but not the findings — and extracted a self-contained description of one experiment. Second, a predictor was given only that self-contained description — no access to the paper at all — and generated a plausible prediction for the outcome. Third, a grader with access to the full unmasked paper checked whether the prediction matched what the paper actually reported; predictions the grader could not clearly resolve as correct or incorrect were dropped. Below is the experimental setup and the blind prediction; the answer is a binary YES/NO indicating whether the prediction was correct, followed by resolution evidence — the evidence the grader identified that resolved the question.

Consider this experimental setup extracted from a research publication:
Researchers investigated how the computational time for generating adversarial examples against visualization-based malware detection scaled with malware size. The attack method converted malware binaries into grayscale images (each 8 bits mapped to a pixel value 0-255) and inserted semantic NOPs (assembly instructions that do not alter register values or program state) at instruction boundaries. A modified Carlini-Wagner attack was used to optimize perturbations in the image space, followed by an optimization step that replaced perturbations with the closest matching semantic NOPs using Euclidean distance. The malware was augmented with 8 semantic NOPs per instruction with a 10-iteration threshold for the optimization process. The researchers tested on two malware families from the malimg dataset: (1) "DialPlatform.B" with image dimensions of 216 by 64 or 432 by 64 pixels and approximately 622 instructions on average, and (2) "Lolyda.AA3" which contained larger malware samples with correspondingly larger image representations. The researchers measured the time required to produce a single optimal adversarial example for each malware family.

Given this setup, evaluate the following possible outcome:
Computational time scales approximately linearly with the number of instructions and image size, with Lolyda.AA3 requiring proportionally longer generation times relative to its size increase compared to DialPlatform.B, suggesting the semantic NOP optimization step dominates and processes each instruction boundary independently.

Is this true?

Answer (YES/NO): NO